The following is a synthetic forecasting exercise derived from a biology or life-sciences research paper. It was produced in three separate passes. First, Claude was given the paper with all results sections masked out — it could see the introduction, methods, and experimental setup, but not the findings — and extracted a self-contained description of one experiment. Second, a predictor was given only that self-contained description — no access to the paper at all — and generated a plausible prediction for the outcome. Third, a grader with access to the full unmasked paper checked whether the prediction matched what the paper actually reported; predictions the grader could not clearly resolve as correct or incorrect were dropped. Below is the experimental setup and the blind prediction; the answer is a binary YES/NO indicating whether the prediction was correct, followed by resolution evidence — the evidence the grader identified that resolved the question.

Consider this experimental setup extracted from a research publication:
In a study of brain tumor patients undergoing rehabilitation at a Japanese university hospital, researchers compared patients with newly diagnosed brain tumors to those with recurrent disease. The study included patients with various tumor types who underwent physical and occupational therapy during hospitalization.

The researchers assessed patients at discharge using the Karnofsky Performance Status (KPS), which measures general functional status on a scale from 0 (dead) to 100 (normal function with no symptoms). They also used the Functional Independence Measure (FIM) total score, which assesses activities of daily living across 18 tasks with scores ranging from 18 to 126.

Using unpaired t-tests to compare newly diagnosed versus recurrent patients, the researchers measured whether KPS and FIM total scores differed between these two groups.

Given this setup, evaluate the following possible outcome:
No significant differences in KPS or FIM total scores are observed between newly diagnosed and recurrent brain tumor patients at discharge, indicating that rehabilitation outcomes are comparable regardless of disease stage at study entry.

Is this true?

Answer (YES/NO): NO